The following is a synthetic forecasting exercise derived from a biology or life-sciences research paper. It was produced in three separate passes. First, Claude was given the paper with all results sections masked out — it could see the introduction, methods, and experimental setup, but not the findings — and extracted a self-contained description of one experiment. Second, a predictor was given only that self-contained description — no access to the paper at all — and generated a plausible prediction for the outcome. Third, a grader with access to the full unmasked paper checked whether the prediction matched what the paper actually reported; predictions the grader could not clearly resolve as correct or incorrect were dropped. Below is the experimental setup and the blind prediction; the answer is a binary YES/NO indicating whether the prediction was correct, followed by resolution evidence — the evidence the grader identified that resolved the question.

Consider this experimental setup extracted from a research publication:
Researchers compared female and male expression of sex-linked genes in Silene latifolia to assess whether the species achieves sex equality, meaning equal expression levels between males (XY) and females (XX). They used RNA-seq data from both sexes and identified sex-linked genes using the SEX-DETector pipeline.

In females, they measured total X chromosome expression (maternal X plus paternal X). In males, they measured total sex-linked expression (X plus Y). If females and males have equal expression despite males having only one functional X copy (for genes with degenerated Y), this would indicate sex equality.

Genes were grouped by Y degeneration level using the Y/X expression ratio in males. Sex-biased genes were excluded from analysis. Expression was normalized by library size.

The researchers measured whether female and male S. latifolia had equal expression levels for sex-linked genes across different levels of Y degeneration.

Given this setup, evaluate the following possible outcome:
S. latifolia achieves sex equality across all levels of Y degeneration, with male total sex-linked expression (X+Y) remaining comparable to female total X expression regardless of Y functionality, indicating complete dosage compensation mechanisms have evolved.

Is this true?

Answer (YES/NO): NO